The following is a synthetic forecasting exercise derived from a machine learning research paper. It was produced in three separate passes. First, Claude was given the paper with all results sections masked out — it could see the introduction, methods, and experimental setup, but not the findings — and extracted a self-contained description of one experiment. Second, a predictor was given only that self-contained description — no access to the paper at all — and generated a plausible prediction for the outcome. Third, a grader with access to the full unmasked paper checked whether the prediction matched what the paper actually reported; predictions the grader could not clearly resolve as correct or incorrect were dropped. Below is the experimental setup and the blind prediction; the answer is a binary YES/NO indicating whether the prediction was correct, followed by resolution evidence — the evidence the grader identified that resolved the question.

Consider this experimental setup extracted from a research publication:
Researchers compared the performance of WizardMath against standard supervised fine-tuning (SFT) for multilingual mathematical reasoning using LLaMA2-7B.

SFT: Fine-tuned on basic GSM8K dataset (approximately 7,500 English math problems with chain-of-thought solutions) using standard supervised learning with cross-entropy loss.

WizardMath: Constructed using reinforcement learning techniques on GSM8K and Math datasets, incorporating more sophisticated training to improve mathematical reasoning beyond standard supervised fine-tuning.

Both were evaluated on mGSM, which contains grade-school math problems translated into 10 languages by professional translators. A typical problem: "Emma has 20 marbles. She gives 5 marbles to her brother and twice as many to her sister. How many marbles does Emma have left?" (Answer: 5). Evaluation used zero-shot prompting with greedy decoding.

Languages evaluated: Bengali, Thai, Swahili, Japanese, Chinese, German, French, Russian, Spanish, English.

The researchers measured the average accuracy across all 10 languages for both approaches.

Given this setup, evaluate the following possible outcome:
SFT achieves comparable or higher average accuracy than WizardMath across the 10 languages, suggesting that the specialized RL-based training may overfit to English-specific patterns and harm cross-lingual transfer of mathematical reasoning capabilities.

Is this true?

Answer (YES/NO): NO